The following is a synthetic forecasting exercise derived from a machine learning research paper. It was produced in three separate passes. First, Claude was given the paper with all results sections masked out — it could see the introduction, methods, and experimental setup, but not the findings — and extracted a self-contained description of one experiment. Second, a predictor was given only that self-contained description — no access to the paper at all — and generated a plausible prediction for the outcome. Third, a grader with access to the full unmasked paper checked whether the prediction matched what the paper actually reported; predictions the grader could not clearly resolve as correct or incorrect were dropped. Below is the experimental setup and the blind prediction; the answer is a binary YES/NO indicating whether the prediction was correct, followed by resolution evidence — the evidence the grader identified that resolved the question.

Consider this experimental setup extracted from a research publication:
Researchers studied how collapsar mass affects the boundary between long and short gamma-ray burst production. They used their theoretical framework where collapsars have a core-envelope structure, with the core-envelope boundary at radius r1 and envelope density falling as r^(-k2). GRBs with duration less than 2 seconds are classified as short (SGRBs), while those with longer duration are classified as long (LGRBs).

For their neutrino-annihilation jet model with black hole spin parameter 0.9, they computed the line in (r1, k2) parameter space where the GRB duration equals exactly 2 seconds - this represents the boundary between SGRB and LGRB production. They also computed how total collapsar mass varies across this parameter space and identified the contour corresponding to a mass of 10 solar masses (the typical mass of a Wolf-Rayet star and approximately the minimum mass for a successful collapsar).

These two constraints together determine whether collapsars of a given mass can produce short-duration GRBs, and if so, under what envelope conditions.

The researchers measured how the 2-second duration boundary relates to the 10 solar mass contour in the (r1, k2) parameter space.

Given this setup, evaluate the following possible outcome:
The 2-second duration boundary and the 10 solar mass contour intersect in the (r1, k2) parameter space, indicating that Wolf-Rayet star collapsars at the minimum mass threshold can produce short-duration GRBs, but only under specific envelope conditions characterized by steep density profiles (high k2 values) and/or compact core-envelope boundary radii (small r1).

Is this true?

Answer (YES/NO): YES